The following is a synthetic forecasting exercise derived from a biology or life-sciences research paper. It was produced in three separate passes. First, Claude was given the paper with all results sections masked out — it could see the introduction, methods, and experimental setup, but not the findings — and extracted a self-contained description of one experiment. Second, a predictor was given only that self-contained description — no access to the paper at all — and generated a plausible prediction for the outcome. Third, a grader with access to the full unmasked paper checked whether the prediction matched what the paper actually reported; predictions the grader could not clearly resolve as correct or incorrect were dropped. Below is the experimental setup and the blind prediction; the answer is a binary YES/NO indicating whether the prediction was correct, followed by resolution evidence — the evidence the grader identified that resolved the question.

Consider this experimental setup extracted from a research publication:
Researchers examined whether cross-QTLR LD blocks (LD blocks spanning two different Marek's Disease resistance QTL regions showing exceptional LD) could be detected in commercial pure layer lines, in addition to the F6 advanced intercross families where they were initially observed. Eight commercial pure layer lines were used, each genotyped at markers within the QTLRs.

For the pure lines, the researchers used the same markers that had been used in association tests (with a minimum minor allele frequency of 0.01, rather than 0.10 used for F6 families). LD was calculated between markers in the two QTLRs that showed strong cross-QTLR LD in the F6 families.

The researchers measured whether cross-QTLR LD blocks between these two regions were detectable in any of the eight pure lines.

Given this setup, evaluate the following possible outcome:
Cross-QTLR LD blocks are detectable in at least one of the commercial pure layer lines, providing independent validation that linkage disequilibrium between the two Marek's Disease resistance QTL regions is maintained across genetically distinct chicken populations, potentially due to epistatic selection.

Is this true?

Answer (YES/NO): YES